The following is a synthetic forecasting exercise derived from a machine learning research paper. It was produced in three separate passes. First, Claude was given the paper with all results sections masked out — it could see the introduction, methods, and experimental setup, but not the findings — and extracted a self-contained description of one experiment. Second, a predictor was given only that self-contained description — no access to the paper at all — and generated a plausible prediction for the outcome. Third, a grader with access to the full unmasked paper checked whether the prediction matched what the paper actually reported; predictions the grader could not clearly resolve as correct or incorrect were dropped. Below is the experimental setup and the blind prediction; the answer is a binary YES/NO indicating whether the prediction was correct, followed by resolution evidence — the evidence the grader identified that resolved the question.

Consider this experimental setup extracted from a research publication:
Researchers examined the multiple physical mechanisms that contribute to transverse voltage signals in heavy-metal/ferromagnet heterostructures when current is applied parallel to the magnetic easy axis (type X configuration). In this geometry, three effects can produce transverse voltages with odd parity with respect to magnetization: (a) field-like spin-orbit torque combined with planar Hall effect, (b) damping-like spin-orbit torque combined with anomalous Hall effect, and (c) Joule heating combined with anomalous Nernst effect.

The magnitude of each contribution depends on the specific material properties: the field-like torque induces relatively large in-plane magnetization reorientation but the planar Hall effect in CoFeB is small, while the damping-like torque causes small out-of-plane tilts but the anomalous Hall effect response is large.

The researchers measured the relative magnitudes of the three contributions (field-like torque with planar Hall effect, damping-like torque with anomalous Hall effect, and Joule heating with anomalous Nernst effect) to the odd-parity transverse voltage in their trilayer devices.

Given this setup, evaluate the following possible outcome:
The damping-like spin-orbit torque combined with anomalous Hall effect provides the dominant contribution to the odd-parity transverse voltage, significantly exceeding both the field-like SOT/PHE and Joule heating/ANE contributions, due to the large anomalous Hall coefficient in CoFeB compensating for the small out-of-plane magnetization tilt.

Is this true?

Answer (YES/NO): NO